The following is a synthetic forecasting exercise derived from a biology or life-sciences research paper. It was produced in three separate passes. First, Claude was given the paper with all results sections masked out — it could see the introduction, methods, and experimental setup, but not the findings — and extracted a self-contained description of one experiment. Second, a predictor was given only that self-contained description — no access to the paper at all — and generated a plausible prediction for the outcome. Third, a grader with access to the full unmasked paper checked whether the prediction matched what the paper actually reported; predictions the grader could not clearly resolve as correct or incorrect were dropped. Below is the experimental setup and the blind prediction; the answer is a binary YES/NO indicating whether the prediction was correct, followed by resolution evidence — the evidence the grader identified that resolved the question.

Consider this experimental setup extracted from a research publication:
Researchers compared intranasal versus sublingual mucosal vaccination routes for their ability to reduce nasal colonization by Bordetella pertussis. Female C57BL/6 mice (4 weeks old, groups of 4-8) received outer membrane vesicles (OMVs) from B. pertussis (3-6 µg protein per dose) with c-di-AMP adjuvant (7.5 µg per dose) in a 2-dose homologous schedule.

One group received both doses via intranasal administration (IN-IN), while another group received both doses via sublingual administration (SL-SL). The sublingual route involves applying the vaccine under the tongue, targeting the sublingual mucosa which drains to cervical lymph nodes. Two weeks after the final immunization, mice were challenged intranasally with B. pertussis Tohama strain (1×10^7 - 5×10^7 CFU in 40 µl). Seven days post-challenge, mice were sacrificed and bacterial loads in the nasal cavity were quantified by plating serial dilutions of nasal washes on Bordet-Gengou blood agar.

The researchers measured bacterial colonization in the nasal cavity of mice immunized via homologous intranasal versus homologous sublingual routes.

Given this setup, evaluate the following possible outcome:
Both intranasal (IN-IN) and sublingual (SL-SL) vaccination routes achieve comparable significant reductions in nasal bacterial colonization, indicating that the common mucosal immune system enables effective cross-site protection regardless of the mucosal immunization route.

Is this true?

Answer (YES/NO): NO